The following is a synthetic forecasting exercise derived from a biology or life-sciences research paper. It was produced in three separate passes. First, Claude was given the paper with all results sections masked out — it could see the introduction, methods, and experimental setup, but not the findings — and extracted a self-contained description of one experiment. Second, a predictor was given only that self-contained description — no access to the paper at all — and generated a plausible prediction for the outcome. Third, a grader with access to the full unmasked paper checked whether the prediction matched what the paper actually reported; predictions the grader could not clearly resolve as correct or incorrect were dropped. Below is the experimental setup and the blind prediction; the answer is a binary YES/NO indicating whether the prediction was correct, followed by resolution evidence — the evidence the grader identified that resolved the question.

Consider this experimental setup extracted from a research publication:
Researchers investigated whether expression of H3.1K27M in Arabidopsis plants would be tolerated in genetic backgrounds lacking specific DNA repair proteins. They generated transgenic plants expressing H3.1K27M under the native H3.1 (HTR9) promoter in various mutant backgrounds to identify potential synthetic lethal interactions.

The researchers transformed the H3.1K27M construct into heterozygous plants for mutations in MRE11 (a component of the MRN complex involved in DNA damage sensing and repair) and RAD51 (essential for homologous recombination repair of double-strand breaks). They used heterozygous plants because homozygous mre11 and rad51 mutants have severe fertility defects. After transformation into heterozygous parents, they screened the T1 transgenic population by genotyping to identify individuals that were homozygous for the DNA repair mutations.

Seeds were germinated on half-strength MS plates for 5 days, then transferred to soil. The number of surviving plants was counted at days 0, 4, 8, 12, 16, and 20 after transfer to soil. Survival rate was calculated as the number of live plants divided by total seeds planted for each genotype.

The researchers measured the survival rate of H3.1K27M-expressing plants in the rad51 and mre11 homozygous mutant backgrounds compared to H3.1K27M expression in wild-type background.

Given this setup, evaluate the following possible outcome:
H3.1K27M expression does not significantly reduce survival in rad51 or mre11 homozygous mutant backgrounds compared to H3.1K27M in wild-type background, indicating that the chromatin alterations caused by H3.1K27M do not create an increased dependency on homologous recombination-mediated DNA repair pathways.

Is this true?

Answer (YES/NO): NO